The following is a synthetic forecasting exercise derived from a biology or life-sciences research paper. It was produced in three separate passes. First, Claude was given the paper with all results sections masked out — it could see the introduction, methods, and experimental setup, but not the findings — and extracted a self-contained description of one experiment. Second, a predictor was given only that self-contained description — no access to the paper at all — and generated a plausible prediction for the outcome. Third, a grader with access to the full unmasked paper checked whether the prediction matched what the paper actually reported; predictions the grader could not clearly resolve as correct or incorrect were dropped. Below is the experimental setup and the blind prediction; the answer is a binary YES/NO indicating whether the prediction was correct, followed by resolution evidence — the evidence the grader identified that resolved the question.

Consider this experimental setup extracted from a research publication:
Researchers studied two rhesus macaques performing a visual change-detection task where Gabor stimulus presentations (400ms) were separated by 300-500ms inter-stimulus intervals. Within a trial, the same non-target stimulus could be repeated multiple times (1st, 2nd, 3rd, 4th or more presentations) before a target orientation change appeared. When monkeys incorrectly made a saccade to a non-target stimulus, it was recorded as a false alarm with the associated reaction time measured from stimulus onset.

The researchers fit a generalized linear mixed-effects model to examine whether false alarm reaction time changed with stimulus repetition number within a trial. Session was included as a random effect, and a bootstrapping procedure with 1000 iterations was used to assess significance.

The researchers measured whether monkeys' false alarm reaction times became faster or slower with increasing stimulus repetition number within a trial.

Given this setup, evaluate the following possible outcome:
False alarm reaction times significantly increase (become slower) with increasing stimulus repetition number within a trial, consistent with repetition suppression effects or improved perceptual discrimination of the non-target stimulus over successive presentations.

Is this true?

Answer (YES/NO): YES